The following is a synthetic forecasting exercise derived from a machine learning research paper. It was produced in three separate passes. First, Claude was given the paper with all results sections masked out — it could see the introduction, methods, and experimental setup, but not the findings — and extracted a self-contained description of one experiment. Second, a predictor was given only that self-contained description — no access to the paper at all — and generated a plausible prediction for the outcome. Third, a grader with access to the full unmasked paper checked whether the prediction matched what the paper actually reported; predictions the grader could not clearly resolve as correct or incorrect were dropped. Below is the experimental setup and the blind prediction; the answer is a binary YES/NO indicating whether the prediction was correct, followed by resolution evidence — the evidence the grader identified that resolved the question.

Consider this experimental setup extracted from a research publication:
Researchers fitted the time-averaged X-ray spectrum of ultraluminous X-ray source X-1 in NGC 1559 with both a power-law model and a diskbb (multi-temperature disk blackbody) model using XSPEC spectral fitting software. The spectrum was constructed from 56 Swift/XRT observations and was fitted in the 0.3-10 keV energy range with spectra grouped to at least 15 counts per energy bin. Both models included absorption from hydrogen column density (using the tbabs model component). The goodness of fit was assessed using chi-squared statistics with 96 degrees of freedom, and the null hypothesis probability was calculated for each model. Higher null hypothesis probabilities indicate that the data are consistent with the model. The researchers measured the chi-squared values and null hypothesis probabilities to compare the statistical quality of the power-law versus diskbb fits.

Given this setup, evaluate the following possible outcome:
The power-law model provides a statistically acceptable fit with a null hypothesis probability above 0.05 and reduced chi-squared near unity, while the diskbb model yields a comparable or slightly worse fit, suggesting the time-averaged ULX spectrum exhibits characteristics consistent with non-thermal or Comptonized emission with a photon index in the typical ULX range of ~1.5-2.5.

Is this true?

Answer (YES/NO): NO